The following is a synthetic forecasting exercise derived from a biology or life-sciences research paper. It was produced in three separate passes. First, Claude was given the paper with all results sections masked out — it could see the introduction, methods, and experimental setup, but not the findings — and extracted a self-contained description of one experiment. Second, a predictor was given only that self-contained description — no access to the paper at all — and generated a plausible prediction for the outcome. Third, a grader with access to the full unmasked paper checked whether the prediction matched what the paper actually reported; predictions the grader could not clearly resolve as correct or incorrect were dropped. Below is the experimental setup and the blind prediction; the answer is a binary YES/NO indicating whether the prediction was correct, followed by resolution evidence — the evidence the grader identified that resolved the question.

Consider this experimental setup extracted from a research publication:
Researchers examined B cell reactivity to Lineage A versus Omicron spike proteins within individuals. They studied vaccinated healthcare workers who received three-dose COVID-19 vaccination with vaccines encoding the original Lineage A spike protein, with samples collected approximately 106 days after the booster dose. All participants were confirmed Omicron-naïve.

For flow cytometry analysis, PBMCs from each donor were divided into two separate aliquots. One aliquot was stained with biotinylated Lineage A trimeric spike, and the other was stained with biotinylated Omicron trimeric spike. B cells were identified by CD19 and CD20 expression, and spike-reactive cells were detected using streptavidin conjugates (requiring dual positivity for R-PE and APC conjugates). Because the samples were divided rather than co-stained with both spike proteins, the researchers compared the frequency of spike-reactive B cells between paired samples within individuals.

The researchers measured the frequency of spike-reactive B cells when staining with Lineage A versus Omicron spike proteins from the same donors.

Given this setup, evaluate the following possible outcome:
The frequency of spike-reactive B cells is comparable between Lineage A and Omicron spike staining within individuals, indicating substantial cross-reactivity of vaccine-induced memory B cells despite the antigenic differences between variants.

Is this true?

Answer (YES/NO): NO